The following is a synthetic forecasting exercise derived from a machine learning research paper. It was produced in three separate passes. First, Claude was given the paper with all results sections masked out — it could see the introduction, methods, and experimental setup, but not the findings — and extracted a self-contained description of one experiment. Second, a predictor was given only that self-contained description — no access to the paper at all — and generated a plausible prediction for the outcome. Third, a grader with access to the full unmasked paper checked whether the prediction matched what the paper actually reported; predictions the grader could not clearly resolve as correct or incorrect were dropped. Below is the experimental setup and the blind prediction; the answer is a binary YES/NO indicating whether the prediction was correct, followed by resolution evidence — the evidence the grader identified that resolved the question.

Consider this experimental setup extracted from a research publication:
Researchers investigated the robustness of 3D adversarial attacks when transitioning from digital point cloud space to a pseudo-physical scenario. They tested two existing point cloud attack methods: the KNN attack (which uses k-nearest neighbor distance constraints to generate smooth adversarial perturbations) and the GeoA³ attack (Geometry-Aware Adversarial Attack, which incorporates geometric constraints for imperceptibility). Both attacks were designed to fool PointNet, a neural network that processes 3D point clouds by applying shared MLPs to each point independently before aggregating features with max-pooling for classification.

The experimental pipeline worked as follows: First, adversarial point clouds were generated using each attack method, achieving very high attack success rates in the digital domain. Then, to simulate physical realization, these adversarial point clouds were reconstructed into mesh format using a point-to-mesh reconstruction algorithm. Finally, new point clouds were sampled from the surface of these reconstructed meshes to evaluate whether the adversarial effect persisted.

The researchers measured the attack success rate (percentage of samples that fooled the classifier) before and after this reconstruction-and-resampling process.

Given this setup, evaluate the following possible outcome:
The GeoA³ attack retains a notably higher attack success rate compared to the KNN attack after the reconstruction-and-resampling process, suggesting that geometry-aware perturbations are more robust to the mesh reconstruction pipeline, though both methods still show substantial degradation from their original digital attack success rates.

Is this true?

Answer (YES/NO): YES